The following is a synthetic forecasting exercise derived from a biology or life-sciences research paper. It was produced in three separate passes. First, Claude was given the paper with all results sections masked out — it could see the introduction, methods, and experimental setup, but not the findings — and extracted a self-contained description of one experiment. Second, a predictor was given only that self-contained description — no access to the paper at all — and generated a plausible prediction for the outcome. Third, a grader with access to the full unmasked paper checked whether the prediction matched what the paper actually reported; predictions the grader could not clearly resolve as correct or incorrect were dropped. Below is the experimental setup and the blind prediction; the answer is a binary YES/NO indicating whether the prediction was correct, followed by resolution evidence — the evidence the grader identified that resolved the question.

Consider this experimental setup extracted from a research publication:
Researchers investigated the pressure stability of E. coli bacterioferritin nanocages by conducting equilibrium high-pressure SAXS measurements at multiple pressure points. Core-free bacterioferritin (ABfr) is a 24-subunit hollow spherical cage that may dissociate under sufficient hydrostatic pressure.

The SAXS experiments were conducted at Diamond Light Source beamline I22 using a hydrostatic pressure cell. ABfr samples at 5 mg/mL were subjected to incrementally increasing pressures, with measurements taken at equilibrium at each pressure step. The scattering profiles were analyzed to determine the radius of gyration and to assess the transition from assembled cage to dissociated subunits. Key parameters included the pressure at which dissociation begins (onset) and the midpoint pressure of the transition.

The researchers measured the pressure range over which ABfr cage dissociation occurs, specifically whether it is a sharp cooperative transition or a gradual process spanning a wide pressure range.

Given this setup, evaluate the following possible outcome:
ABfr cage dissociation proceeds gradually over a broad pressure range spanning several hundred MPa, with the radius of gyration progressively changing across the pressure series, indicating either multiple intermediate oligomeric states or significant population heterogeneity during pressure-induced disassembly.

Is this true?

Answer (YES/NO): YES